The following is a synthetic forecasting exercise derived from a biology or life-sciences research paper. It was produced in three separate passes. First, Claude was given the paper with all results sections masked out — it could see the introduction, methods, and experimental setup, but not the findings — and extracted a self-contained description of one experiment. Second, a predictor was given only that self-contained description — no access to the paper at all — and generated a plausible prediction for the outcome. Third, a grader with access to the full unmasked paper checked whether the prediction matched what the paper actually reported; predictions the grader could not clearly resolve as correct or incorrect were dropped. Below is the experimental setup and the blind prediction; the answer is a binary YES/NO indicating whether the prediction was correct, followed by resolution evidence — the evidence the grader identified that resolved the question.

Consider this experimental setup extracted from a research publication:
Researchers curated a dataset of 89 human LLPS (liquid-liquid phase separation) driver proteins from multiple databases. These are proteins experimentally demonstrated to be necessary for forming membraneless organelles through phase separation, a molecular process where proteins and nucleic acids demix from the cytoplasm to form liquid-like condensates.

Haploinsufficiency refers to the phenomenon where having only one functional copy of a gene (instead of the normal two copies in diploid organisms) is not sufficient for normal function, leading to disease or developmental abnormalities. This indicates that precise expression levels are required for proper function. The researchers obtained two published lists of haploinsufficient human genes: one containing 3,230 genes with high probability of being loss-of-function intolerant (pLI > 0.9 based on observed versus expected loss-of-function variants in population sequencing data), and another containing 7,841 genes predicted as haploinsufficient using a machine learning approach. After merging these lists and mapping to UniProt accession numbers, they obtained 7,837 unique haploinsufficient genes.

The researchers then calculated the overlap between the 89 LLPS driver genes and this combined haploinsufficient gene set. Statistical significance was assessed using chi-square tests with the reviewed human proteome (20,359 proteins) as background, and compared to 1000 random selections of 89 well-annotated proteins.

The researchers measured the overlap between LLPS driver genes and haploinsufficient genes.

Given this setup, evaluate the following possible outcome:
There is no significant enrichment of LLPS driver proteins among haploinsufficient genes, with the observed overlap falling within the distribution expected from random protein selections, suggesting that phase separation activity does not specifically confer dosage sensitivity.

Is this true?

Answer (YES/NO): NO